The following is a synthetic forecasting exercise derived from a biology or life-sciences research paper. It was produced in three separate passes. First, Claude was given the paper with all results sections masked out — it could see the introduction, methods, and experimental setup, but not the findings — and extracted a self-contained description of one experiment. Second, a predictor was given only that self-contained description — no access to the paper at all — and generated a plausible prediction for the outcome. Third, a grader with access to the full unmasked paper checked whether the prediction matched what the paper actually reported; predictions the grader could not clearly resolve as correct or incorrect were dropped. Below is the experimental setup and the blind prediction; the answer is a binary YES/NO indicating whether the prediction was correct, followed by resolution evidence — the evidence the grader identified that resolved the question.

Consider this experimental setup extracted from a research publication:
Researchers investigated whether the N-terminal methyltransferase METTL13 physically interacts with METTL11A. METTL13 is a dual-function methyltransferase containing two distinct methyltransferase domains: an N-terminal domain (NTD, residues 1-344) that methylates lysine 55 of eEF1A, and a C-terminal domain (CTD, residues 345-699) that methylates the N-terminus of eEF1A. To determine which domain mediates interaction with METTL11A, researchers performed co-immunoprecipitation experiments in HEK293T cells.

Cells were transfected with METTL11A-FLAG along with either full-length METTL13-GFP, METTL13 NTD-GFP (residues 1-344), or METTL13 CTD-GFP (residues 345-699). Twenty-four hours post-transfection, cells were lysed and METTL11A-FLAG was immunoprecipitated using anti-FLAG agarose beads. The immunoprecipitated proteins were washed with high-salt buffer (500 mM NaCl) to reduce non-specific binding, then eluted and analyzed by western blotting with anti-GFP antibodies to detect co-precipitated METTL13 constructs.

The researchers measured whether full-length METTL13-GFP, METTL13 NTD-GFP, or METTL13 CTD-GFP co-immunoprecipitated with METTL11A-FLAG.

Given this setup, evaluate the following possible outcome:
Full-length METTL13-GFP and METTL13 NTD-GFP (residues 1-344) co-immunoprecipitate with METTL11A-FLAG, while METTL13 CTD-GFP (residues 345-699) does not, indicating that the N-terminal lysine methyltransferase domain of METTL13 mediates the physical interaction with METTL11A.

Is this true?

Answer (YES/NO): YES